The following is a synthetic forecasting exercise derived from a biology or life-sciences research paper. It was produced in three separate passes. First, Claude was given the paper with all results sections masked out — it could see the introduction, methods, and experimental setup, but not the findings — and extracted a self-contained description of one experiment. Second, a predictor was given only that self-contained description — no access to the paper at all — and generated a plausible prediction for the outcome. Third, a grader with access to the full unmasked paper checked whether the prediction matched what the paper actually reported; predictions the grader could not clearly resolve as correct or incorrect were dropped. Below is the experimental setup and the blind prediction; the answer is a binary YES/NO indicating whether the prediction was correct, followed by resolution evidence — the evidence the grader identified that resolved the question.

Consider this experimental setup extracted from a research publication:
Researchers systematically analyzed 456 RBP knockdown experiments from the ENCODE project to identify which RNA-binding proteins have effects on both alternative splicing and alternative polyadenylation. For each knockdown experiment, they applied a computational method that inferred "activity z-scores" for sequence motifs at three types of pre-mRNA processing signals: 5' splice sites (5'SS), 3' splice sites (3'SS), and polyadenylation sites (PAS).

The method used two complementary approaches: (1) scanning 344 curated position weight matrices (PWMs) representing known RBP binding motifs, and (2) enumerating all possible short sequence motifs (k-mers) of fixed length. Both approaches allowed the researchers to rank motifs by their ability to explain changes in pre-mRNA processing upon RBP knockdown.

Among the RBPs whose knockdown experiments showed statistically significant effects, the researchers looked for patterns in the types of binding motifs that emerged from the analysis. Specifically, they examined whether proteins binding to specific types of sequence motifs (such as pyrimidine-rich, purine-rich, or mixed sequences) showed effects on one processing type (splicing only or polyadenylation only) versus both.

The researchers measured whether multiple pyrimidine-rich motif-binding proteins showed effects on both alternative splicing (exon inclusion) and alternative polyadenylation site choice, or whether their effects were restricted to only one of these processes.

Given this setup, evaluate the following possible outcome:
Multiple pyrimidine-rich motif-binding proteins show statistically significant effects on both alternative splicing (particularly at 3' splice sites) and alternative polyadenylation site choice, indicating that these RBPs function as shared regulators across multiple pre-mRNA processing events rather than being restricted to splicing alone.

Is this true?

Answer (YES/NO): YES